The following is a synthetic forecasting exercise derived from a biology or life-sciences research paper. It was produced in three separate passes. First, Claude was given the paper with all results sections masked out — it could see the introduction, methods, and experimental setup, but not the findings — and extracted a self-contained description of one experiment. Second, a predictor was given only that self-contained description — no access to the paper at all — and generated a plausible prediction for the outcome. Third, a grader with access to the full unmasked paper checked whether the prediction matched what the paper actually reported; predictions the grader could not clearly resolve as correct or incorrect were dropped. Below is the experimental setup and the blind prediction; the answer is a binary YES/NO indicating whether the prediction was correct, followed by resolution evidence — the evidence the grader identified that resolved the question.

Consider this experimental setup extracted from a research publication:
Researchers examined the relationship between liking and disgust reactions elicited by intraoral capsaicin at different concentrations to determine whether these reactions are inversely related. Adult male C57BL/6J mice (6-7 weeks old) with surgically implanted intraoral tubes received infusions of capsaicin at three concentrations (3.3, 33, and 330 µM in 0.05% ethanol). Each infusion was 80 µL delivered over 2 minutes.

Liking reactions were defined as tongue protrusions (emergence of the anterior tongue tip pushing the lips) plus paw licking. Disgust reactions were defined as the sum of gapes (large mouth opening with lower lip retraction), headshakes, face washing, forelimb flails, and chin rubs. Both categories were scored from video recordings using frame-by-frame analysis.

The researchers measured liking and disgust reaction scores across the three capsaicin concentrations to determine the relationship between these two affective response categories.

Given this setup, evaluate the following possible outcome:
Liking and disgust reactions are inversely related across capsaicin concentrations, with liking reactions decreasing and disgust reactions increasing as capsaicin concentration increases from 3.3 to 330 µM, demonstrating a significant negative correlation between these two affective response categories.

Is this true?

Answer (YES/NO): NO